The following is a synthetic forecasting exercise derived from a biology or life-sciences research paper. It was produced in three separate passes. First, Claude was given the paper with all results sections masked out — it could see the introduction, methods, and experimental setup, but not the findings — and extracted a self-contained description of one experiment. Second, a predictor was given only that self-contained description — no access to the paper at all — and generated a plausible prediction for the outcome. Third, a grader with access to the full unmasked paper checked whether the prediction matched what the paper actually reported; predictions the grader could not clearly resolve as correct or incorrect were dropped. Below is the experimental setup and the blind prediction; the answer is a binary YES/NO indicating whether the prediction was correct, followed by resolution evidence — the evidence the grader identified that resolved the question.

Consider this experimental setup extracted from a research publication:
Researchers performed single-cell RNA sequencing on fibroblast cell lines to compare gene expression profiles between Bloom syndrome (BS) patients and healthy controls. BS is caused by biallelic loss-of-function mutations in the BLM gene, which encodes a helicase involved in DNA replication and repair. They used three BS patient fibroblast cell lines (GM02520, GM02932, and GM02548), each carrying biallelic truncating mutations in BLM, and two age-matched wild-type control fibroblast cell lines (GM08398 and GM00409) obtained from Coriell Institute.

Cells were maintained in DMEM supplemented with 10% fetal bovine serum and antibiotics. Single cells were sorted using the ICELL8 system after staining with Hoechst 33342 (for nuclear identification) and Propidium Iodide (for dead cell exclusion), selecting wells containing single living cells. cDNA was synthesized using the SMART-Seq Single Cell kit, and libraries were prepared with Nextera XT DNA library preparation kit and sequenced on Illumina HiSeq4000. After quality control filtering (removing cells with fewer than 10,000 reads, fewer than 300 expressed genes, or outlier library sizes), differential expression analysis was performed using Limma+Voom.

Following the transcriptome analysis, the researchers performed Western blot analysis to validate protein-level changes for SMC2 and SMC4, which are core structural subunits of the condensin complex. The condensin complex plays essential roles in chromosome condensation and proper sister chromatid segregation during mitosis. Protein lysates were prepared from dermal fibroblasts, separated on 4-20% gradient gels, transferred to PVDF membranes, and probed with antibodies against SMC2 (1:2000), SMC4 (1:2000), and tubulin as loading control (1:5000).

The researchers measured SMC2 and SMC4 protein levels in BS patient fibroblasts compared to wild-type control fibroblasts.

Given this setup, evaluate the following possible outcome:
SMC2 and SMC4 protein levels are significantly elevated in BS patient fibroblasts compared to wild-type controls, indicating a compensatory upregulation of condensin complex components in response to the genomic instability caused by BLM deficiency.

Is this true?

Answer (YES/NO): YES